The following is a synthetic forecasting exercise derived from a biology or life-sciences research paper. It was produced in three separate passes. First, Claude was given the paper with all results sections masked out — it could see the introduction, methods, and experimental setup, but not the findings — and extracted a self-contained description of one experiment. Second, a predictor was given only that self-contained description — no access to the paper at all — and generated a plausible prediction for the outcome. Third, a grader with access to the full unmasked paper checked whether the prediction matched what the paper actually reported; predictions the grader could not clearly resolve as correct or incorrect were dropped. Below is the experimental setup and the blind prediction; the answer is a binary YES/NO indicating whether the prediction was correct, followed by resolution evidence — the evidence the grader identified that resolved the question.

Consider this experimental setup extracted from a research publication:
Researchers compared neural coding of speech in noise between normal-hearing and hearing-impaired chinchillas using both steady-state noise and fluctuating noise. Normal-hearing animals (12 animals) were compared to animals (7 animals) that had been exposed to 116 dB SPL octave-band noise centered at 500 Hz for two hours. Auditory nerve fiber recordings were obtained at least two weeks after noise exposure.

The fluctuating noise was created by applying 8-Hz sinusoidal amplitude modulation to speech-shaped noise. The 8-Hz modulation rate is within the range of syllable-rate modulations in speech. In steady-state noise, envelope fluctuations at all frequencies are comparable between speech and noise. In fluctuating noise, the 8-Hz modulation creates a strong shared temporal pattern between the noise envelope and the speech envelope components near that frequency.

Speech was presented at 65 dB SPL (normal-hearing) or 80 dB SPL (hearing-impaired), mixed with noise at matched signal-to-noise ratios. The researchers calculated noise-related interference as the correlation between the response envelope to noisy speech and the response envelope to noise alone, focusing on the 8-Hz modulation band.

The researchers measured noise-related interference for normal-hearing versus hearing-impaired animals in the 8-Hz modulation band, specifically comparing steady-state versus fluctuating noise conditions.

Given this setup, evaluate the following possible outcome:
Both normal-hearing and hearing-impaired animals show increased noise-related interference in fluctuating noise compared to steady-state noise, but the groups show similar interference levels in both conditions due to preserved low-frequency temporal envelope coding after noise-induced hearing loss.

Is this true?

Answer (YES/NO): NO